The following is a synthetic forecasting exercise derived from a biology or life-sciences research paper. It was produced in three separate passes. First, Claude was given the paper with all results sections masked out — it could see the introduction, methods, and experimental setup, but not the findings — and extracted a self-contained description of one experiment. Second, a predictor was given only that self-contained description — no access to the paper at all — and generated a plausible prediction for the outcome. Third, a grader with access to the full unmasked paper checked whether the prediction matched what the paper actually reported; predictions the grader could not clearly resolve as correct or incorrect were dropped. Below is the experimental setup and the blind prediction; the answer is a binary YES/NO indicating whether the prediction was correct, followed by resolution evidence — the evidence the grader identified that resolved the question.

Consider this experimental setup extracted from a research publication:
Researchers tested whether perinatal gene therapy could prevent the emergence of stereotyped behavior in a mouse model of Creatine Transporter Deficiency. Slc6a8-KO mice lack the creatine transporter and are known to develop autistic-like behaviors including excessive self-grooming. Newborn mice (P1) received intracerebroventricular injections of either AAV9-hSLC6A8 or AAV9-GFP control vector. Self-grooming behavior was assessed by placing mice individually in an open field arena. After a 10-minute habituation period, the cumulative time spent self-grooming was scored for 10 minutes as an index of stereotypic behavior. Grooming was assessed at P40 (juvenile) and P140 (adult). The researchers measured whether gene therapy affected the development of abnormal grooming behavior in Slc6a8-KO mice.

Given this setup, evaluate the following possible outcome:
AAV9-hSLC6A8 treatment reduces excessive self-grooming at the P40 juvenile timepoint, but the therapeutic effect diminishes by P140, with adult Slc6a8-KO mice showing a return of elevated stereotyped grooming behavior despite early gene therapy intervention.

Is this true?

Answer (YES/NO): NO